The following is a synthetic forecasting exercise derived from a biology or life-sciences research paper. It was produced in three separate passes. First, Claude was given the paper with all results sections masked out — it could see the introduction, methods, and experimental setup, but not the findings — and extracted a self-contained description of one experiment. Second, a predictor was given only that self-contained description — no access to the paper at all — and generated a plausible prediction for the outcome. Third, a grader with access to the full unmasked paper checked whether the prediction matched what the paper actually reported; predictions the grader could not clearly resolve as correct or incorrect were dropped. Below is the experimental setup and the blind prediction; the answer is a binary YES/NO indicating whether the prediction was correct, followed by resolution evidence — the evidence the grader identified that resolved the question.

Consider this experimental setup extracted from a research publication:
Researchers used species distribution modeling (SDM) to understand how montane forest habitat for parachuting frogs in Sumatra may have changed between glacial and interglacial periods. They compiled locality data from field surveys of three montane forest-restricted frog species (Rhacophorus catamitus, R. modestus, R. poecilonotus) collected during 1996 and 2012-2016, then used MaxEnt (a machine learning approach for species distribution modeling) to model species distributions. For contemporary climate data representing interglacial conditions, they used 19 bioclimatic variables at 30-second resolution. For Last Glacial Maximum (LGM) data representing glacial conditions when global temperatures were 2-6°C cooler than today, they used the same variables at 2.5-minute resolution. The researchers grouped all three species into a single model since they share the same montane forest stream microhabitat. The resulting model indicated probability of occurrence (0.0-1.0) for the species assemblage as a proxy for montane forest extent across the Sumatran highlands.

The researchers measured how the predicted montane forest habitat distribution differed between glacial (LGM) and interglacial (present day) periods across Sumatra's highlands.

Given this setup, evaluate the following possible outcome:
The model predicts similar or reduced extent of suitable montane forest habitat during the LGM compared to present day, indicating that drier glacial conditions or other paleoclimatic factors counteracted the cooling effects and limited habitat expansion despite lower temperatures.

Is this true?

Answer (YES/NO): NO